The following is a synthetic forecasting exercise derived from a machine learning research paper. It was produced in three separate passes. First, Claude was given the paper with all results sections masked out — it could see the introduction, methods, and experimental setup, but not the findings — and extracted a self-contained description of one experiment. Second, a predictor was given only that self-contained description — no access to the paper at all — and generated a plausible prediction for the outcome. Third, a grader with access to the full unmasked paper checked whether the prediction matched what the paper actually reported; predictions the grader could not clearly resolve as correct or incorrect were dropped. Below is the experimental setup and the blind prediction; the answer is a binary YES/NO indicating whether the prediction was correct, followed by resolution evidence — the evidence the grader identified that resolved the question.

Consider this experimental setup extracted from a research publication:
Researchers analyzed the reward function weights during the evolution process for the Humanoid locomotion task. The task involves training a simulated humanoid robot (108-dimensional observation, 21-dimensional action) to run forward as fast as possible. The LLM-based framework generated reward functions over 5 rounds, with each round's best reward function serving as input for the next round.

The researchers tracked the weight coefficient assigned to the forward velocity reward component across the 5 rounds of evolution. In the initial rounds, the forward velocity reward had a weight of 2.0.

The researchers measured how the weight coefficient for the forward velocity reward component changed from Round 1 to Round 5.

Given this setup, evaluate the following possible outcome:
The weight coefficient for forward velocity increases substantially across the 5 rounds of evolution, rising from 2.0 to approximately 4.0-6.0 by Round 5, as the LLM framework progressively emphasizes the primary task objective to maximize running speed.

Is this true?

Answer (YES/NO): NO